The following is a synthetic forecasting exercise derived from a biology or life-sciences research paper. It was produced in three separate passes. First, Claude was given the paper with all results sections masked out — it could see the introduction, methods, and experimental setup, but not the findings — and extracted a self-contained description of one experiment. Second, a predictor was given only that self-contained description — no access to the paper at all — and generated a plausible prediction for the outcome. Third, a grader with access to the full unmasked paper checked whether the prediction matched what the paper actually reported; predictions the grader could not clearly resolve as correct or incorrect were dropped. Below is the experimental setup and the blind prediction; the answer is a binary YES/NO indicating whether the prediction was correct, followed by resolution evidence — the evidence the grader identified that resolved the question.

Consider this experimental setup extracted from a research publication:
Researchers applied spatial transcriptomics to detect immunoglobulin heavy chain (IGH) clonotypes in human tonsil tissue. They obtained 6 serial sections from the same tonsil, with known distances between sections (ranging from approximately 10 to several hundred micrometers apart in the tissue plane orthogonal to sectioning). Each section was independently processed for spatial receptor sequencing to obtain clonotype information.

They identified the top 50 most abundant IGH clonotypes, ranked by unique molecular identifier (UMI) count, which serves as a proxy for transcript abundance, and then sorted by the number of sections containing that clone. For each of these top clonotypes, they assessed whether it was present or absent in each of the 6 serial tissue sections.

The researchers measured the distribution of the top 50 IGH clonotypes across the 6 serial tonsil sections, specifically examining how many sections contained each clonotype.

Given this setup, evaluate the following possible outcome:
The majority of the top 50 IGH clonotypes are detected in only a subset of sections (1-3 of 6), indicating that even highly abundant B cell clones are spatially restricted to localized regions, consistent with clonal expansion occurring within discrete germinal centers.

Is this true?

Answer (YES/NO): NO